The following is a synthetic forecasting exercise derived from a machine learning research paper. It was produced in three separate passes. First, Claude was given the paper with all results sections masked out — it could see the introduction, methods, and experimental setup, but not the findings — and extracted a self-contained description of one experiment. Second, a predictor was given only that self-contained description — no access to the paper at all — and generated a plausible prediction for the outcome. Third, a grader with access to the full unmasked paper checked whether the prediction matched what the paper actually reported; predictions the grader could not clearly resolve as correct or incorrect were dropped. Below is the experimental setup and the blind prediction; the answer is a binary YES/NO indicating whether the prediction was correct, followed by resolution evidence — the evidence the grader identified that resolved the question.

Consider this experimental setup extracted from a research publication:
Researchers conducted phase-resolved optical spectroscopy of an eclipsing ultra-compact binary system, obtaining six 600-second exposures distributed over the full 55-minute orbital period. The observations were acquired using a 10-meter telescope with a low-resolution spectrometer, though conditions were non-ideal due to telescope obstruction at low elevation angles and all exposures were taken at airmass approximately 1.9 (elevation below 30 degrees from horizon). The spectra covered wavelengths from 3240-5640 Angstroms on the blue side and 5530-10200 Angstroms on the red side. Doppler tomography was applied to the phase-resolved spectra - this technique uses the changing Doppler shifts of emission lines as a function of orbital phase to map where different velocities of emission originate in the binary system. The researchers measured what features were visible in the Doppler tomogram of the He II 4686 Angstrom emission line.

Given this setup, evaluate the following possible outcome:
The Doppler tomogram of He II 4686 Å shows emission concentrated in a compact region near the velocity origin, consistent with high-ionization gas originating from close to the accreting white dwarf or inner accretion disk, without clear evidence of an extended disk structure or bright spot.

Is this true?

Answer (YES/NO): YES